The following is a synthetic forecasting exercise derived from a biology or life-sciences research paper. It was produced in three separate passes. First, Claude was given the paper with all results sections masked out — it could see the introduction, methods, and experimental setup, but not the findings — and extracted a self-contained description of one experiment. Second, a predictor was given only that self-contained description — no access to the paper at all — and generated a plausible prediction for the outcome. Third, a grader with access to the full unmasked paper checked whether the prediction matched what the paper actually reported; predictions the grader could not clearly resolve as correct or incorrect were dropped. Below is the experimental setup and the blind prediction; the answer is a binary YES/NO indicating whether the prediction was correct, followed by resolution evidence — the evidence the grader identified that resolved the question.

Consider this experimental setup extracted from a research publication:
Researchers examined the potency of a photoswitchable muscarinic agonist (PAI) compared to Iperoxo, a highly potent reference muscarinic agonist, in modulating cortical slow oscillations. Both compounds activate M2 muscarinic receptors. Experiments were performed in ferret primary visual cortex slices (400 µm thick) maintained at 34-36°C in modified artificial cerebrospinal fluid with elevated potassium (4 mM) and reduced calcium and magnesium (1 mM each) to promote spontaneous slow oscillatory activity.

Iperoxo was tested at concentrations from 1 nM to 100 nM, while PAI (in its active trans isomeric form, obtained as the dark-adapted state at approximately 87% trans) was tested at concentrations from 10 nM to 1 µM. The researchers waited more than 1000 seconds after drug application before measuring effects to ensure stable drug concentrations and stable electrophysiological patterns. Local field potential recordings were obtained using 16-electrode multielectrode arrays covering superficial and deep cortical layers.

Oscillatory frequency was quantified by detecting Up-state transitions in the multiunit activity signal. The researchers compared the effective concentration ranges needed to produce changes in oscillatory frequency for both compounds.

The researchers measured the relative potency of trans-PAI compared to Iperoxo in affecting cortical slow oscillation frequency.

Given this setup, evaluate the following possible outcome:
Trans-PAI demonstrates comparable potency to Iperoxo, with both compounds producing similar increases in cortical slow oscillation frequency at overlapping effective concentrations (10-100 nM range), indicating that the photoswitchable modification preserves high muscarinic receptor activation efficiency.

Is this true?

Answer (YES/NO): YES